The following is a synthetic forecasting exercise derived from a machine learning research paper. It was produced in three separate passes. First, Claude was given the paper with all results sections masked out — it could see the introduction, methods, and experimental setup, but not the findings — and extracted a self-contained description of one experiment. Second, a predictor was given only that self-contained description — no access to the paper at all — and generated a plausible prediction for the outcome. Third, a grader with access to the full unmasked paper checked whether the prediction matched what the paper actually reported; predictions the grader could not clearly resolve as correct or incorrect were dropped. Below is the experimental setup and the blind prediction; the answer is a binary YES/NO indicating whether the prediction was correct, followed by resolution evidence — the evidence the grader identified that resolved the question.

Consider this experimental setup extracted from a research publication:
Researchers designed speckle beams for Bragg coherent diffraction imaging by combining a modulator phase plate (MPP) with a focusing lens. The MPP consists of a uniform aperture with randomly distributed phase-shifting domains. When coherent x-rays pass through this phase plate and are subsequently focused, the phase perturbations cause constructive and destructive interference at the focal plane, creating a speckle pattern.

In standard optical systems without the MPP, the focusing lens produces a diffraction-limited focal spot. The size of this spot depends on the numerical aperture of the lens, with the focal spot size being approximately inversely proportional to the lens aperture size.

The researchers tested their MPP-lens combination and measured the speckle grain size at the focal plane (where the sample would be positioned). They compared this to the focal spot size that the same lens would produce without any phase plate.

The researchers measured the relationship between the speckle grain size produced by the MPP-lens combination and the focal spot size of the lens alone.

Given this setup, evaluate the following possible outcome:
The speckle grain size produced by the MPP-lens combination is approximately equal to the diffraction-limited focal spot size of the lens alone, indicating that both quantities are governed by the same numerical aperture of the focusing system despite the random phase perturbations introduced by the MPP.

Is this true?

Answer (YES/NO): YES